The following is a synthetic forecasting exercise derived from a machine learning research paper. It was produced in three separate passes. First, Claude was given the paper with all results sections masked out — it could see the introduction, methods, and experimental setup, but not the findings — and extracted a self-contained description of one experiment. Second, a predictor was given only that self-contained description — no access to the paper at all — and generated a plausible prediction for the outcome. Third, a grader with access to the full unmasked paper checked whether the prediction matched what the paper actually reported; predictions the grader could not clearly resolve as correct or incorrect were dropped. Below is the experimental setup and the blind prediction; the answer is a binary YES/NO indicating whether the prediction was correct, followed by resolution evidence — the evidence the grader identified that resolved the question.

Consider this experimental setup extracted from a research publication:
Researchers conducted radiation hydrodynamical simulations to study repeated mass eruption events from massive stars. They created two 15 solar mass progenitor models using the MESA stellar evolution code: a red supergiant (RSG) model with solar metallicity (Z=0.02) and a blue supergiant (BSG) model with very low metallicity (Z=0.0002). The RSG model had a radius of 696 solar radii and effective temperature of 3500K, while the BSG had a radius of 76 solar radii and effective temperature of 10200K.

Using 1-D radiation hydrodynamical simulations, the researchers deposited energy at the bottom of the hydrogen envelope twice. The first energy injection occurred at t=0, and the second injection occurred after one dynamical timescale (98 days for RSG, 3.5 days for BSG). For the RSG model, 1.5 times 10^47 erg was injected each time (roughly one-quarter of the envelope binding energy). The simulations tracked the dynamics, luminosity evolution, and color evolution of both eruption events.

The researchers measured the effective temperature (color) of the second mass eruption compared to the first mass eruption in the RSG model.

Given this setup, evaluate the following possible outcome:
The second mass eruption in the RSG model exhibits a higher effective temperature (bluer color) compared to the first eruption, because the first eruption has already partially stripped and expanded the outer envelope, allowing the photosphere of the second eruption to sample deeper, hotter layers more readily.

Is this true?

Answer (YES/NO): NO